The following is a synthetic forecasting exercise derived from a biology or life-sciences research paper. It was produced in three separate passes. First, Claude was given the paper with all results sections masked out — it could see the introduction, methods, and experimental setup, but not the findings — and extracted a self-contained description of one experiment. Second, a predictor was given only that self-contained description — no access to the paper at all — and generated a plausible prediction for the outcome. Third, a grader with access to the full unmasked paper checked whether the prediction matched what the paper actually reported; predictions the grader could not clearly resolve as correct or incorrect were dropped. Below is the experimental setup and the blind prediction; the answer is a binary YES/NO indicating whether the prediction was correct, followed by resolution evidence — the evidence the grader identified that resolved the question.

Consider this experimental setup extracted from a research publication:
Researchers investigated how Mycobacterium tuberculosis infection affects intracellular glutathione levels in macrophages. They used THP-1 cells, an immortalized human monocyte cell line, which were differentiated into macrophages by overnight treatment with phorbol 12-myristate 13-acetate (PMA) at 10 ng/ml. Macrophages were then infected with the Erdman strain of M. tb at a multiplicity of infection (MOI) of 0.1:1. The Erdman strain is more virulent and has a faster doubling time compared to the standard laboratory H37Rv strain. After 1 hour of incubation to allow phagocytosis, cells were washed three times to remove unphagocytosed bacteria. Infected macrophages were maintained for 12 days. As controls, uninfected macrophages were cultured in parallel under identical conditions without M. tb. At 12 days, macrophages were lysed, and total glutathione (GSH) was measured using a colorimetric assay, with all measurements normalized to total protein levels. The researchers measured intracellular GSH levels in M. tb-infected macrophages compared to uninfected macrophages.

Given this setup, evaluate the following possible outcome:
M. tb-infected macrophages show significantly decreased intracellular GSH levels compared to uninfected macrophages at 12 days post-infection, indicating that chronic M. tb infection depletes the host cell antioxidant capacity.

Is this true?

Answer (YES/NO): YES